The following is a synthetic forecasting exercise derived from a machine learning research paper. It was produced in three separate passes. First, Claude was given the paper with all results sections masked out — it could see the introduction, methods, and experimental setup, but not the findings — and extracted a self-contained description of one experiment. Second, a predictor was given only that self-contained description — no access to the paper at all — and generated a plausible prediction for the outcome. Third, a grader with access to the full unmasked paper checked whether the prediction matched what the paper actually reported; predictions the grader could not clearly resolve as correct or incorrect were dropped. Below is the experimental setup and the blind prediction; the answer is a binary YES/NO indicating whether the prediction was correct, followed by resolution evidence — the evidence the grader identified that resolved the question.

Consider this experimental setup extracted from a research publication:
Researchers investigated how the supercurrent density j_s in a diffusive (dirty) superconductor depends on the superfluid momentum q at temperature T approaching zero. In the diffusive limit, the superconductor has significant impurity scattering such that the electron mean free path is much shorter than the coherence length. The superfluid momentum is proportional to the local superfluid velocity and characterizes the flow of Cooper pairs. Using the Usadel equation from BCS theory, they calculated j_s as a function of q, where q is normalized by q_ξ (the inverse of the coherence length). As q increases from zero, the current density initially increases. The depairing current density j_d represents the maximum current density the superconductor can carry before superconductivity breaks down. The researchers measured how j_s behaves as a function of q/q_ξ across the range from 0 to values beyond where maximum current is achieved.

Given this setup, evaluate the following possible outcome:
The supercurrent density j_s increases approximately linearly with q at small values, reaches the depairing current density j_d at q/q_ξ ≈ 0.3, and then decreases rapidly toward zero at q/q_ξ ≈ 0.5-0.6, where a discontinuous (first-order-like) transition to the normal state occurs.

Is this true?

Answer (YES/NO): NO